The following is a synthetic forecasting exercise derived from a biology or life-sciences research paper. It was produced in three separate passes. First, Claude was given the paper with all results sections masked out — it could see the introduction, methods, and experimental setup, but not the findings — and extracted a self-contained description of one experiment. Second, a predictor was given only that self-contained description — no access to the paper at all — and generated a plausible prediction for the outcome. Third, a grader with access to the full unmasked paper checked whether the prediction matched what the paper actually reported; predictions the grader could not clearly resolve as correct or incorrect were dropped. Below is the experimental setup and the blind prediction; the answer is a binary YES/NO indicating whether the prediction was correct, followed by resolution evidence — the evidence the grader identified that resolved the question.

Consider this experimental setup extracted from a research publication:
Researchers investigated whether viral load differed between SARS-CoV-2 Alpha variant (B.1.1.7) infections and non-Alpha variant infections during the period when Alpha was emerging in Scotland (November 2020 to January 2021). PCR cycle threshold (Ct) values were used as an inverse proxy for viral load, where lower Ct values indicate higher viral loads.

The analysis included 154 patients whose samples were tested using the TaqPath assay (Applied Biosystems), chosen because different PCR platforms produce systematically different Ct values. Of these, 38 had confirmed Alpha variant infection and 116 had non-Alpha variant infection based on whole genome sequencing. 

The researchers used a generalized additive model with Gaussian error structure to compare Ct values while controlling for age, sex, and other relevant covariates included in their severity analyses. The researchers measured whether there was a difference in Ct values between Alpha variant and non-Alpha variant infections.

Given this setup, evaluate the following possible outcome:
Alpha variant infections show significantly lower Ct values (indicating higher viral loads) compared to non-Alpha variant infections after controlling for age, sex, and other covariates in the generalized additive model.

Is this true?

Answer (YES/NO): YES